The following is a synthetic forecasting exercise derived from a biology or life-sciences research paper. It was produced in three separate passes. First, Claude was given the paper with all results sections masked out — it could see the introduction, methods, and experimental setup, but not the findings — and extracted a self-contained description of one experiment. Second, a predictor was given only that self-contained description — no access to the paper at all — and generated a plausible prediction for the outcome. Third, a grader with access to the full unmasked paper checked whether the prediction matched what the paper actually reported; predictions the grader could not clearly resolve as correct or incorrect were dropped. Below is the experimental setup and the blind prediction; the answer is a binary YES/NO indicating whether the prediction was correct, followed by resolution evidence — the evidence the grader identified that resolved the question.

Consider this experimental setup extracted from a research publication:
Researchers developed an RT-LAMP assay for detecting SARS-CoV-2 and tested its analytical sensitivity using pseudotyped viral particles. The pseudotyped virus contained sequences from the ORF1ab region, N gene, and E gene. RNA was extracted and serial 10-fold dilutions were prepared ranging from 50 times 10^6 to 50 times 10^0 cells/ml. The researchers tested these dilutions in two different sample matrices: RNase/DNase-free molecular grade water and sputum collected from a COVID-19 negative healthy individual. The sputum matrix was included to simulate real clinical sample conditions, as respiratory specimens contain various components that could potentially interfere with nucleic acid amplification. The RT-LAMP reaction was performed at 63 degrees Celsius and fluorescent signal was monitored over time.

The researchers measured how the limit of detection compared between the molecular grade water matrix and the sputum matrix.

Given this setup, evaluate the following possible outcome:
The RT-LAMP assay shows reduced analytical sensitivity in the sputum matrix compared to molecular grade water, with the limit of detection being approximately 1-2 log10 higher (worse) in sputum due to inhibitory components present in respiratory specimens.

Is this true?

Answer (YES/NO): NO